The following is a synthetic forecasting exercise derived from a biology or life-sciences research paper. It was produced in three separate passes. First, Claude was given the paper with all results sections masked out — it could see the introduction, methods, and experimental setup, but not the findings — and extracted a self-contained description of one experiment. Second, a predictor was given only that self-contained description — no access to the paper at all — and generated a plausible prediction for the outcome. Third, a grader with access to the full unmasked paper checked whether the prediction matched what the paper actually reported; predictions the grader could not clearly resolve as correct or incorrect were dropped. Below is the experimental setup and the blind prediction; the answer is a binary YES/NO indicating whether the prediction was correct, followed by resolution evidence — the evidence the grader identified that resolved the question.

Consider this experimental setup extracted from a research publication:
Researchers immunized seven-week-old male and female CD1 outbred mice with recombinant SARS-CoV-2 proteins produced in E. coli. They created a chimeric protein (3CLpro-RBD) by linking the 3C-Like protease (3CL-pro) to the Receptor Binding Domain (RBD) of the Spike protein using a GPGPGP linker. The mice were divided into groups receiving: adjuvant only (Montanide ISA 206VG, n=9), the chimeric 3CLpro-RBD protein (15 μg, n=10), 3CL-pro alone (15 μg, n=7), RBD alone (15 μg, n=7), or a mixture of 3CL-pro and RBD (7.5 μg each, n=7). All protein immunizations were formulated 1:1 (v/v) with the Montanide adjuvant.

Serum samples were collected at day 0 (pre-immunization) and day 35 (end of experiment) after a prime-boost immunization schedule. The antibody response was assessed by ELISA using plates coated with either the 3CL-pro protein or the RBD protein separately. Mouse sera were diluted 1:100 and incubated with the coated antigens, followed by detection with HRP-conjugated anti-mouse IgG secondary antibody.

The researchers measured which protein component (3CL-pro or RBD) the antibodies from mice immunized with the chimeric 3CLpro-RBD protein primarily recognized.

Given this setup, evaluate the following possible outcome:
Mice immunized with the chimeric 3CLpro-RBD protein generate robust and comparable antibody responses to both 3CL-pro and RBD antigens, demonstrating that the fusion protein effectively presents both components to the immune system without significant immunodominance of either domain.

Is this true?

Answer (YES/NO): NO